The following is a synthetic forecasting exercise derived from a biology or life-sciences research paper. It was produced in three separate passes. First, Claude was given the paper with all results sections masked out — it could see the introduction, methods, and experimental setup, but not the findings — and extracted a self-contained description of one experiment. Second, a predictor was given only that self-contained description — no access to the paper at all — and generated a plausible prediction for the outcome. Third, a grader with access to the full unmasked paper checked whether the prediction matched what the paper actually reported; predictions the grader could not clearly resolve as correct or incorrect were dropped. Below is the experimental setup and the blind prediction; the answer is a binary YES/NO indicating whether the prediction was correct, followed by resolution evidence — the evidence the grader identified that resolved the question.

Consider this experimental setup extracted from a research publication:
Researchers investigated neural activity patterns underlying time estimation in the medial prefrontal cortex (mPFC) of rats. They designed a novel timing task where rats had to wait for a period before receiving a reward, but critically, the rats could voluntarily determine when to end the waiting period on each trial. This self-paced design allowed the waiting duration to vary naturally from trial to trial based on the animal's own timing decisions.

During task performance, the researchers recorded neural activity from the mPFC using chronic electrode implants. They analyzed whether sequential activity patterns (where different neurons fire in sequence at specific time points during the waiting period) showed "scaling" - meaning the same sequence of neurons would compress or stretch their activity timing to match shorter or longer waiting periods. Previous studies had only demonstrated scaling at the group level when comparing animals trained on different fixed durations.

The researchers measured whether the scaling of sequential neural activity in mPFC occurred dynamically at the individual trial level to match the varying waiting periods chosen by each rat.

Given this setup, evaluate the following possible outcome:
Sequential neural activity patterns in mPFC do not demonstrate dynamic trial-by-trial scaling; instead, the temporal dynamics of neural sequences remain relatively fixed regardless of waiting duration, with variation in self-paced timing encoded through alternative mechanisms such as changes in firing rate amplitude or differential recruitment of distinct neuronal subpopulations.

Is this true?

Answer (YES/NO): NO